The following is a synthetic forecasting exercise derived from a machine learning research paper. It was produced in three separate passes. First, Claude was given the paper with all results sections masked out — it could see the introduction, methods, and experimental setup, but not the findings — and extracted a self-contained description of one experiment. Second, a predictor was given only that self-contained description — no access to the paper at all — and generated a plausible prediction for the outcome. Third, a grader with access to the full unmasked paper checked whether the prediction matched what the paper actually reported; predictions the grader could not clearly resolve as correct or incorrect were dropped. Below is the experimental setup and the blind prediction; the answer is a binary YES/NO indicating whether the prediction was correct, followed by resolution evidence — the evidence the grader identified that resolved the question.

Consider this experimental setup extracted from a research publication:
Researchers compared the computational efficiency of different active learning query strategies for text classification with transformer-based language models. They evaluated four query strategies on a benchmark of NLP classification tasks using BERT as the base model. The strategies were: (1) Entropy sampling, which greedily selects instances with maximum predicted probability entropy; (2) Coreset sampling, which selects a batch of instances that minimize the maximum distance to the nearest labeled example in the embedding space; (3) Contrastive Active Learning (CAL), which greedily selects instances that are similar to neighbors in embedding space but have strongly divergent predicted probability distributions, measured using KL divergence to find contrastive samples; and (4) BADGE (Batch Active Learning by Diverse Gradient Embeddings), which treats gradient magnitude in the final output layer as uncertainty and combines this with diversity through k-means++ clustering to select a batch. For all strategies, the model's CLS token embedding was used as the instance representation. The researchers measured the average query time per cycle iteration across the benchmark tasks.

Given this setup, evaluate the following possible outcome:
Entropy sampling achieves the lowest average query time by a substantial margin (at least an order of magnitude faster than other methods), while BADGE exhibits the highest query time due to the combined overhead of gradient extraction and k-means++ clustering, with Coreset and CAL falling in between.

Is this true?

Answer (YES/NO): NO